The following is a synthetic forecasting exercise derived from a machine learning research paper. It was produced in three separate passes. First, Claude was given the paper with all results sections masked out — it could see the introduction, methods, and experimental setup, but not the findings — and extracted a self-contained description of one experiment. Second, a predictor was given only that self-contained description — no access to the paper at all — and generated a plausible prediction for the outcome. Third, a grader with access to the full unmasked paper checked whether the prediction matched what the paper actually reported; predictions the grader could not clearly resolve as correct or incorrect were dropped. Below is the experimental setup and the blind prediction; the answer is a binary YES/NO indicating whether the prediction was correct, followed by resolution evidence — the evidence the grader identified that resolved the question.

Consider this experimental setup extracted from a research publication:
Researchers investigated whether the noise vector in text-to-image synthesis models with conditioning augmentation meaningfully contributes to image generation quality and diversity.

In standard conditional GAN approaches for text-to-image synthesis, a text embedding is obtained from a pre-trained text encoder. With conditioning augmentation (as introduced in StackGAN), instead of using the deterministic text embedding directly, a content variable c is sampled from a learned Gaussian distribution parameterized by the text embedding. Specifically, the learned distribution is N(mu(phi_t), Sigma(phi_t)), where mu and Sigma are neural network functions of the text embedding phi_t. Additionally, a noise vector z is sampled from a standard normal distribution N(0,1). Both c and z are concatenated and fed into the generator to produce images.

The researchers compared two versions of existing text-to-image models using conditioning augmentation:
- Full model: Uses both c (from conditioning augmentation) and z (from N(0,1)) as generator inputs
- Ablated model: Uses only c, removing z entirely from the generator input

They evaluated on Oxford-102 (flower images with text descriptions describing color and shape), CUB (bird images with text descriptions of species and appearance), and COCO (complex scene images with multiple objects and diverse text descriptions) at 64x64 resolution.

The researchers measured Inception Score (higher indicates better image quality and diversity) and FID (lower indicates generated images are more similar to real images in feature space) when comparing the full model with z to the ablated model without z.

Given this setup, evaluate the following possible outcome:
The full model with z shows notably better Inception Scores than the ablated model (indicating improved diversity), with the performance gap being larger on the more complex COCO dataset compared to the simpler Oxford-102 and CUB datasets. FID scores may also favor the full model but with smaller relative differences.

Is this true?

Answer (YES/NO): NO